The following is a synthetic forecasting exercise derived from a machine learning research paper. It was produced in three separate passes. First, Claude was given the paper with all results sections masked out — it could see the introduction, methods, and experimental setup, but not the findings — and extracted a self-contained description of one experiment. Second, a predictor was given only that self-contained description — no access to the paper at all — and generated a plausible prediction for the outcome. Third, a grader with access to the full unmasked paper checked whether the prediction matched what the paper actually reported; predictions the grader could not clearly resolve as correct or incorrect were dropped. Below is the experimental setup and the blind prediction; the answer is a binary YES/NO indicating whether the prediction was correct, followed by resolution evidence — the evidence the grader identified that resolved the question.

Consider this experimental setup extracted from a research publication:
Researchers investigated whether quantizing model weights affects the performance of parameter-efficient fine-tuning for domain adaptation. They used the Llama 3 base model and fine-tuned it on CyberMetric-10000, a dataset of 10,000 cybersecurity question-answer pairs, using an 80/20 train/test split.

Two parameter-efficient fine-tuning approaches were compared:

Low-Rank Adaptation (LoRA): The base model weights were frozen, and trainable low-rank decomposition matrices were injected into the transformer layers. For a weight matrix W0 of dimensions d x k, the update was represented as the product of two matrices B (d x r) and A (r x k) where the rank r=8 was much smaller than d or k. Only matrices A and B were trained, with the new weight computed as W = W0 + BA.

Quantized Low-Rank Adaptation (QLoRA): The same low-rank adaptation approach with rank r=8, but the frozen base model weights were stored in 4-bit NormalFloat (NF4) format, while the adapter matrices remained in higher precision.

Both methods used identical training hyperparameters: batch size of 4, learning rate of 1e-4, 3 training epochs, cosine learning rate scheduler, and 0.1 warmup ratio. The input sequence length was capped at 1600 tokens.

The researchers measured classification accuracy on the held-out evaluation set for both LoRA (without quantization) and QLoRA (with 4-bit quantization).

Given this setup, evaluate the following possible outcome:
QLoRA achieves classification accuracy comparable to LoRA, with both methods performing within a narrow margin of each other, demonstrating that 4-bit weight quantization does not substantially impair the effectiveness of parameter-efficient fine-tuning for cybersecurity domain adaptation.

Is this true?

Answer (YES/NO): YES